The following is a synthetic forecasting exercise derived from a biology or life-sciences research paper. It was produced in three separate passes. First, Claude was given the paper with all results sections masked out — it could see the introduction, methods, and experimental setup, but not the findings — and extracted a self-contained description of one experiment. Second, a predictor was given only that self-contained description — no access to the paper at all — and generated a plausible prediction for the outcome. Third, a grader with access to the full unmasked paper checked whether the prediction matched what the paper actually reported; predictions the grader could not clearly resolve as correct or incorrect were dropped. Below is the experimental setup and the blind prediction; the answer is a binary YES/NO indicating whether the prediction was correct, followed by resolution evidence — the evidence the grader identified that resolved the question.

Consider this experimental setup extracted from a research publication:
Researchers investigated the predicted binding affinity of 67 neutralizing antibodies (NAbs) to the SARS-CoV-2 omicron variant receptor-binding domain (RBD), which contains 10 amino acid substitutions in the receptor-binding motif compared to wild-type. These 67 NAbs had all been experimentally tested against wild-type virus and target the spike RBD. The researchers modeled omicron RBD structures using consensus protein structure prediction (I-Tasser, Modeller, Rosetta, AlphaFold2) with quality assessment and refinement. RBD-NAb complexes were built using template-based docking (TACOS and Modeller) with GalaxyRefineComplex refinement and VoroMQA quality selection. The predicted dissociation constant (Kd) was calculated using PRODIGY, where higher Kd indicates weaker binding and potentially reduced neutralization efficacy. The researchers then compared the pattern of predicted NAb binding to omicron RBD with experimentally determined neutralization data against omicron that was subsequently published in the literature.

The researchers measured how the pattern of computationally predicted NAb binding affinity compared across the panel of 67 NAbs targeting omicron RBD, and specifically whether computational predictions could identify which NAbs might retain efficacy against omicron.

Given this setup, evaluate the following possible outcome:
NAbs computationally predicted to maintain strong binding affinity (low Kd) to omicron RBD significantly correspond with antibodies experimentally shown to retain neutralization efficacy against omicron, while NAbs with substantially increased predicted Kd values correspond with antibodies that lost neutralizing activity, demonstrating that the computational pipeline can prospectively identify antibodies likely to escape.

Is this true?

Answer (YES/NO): YES